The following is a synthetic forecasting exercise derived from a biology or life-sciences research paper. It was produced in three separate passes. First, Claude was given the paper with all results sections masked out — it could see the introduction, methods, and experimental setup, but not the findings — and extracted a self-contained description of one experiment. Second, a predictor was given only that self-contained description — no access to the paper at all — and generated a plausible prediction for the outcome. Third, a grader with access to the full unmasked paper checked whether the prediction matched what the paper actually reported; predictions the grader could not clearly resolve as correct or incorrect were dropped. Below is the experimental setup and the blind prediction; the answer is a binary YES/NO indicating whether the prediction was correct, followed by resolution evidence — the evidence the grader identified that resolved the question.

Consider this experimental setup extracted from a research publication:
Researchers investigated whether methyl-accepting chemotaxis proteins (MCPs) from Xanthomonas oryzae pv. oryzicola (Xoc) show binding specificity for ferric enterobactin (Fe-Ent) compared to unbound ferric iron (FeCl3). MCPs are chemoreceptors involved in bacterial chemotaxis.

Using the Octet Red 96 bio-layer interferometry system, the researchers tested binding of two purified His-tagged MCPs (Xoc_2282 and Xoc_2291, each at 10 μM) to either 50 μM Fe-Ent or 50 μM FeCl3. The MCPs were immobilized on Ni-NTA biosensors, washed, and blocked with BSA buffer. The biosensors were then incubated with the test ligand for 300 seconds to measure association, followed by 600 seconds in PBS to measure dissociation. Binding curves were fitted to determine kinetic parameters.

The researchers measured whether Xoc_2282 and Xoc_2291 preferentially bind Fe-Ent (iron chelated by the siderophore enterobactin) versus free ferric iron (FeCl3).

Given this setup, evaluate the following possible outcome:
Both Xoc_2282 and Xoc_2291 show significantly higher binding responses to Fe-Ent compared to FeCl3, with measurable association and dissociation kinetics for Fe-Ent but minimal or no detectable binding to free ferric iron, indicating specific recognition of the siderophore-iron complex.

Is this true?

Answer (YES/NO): YES